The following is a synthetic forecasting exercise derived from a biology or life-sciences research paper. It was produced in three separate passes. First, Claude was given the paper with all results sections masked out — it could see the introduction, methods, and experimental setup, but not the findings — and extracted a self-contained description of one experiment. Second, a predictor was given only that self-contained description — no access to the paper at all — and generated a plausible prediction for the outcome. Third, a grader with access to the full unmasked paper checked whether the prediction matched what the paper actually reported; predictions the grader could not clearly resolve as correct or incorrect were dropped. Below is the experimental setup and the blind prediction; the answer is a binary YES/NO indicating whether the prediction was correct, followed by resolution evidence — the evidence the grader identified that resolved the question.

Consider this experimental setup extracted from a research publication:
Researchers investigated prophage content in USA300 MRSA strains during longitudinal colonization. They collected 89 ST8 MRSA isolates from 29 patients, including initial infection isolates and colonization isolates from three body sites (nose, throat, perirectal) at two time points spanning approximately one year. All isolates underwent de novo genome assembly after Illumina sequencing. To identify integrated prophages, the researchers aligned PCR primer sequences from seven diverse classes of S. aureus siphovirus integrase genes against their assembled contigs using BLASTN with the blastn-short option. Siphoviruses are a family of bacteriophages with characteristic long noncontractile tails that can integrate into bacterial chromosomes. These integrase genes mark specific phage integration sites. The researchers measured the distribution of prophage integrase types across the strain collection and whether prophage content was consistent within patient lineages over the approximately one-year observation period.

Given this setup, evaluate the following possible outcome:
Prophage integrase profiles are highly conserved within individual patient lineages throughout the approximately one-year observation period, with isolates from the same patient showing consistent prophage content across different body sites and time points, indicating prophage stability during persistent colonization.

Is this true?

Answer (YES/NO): NO